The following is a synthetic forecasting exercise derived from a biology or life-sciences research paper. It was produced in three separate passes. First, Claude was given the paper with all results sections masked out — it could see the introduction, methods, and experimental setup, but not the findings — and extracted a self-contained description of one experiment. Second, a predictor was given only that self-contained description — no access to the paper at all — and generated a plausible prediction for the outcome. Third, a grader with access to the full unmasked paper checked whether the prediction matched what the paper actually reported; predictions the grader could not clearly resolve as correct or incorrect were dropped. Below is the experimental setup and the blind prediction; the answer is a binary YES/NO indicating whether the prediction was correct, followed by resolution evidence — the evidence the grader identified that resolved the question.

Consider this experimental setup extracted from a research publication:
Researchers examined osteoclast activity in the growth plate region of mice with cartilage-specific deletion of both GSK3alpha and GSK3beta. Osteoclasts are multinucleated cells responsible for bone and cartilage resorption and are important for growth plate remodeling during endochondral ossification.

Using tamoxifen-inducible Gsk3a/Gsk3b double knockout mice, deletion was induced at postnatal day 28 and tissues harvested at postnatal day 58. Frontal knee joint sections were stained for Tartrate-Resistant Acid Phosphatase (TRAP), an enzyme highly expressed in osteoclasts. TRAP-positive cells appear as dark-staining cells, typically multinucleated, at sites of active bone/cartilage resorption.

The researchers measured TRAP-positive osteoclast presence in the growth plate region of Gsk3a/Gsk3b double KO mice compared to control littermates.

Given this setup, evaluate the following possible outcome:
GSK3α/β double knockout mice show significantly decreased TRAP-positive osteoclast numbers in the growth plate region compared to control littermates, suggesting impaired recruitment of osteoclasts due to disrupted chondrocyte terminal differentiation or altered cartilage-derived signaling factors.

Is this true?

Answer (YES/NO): NO